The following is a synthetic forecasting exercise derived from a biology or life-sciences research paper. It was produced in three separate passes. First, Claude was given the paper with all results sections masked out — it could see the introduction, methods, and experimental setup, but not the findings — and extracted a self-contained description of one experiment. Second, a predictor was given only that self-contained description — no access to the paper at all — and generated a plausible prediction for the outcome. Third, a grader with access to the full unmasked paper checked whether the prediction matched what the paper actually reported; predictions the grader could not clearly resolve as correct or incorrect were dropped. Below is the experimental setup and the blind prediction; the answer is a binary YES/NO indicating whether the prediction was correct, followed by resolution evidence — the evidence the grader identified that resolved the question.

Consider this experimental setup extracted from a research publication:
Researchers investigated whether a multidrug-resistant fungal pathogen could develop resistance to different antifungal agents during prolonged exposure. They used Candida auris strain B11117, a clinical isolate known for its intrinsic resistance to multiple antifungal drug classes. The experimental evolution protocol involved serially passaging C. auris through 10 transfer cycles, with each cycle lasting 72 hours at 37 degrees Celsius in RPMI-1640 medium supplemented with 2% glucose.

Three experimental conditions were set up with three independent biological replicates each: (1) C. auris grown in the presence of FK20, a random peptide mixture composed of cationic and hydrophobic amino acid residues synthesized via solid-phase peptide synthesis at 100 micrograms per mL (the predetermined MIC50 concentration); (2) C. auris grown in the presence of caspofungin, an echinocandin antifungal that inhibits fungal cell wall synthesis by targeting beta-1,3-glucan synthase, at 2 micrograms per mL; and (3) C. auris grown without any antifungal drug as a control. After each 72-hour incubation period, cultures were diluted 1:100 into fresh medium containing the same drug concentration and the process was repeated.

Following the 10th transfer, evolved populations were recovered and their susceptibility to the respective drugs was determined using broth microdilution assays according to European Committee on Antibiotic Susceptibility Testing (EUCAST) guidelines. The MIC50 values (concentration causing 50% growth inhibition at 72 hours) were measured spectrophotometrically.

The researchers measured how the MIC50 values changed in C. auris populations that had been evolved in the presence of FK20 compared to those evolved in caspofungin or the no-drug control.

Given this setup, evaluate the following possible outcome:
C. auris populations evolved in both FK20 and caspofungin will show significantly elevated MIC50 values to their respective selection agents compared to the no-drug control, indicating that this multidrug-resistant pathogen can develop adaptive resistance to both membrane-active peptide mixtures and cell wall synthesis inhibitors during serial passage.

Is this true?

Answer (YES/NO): NO